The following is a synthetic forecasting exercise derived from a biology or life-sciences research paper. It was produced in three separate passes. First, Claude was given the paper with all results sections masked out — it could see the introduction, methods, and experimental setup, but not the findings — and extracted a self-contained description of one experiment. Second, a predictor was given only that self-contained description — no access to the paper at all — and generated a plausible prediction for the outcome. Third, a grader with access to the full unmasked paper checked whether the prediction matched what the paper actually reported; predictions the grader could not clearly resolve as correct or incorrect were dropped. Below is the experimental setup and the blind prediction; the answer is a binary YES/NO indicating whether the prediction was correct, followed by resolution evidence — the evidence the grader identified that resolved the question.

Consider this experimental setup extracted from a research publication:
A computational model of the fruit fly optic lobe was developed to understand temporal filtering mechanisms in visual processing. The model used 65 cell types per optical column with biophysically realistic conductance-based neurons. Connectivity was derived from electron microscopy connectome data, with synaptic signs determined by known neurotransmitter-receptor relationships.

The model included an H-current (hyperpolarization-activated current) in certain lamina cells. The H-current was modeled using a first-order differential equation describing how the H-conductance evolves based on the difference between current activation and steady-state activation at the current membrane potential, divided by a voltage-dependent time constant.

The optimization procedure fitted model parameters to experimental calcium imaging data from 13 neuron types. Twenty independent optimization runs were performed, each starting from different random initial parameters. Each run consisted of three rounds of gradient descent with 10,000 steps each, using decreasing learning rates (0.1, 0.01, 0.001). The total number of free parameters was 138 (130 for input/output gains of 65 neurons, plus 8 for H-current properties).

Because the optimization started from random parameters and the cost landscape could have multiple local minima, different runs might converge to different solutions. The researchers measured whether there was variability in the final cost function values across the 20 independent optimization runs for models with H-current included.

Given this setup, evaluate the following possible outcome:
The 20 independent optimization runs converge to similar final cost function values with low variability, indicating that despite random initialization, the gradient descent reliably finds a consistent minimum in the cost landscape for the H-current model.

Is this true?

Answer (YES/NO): YES